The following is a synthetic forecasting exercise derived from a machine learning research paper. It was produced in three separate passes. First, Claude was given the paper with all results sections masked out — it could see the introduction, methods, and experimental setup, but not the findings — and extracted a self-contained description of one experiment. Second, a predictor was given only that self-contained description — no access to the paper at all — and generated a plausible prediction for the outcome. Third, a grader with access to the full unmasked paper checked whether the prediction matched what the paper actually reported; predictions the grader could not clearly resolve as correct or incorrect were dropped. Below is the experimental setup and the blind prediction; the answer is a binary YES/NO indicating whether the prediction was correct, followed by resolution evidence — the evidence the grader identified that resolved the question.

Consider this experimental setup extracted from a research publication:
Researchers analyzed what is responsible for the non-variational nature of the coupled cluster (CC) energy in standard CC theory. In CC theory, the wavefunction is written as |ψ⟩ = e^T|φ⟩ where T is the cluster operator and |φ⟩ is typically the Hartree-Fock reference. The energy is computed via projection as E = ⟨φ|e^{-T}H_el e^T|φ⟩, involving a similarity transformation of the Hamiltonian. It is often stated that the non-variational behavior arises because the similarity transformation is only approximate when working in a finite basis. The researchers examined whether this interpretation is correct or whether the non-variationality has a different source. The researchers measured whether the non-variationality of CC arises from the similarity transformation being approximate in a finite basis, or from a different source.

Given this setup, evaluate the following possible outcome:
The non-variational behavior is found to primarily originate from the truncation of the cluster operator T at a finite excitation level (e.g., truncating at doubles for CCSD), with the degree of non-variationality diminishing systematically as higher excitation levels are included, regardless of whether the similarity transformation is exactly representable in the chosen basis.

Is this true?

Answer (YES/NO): YES